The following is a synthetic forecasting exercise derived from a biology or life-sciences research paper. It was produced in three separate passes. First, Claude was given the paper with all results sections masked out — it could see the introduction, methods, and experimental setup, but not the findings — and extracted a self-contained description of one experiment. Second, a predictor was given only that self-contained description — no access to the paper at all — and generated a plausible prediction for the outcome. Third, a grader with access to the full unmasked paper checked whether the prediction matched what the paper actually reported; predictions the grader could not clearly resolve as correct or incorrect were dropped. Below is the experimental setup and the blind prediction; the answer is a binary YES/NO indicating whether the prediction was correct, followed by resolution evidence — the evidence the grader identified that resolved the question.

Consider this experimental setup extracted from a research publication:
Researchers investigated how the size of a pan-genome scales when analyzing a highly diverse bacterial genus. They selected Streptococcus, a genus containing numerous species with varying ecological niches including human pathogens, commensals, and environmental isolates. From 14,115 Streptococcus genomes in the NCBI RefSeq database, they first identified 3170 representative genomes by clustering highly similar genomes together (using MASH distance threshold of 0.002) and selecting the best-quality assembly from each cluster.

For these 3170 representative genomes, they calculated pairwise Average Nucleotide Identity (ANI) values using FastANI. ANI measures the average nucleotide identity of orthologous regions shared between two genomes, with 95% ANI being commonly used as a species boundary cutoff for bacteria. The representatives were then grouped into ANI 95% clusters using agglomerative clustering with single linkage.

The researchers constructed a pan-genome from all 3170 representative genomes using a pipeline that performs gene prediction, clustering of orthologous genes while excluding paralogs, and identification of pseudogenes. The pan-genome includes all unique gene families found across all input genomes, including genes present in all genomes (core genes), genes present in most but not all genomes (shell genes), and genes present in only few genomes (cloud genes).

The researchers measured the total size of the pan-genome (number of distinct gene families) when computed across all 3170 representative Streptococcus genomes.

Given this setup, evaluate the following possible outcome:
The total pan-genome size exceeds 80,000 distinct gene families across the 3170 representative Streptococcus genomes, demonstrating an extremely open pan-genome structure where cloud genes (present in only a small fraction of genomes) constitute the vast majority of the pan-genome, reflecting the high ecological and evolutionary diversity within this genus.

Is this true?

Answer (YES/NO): NO